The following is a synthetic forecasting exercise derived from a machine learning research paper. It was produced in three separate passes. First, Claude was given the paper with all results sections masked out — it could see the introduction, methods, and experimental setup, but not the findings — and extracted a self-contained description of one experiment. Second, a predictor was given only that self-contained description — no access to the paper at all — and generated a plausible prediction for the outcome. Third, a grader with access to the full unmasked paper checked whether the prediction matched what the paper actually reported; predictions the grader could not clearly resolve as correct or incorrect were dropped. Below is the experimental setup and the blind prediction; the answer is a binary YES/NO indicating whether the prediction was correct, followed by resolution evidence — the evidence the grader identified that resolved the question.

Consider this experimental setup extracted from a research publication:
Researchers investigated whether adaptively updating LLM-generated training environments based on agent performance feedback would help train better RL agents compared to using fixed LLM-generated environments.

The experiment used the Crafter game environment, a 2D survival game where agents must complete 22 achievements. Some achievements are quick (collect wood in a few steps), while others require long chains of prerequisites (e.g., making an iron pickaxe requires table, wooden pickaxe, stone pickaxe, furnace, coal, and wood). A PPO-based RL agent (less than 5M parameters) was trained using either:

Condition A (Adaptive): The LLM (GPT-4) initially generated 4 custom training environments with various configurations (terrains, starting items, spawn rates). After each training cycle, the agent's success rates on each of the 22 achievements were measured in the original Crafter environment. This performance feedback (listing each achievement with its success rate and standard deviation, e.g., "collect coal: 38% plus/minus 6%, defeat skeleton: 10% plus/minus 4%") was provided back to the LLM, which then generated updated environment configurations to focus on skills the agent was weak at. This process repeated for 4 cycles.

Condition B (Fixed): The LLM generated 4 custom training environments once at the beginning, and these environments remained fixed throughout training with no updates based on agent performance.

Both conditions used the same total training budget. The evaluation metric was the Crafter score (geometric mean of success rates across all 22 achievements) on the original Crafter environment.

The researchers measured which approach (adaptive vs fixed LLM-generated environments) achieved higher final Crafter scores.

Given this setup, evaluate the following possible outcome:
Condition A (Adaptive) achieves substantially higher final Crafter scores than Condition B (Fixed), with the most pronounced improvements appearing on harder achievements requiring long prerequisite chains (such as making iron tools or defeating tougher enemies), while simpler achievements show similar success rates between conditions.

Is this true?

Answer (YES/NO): NO